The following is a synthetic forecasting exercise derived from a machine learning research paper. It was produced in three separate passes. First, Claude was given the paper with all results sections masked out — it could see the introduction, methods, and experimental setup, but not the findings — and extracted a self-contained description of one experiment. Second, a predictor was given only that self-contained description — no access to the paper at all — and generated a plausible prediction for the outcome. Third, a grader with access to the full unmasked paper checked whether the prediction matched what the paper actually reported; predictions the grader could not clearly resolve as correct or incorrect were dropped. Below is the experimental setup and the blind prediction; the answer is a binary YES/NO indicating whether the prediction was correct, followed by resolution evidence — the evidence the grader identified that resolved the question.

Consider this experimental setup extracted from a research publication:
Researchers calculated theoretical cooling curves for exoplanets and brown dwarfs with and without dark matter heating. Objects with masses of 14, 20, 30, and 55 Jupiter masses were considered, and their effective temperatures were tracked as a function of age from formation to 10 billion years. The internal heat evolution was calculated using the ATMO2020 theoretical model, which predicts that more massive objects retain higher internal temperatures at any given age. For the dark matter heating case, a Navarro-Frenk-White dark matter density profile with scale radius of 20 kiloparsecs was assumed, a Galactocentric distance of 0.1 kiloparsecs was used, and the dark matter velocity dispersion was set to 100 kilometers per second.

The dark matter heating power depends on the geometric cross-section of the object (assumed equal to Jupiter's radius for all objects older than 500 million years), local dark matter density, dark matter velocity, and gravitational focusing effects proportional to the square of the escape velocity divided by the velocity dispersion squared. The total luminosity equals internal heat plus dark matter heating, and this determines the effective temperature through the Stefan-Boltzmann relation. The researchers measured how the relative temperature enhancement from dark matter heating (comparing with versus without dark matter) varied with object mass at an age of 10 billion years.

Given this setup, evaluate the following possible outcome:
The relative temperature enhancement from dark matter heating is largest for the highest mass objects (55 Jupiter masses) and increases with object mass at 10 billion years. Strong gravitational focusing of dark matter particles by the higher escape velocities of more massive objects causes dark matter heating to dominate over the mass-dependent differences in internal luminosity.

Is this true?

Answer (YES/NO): NO